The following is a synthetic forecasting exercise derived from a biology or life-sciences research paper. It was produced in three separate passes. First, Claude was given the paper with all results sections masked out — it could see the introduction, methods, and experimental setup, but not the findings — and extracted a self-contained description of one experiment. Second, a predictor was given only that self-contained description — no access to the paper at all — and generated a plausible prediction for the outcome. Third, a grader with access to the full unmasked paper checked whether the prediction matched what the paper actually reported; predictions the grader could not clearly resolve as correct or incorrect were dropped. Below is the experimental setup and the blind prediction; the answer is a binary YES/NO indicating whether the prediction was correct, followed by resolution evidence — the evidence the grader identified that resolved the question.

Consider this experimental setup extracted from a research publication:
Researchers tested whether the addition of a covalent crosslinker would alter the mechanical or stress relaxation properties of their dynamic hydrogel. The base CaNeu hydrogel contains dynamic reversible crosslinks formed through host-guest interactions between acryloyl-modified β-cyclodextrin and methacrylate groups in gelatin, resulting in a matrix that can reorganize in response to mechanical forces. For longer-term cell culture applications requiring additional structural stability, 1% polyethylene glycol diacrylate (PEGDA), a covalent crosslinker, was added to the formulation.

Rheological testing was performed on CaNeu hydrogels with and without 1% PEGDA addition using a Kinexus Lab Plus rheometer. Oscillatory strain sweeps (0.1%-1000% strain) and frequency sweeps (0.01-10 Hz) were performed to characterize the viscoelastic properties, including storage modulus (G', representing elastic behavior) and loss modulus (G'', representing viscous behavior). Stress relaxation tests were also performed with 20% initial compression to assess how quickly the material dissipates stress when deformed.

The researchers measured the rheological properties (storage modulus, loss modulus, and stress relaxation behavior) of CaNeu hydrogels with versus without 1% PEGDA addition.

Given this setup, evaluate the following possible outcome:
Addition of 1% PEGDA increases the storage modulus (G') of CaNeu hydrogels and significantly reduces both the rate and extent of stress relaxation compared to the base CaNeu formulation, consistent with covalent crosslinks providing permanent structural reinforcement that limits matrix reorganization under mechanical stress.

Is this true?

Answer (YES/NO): NO